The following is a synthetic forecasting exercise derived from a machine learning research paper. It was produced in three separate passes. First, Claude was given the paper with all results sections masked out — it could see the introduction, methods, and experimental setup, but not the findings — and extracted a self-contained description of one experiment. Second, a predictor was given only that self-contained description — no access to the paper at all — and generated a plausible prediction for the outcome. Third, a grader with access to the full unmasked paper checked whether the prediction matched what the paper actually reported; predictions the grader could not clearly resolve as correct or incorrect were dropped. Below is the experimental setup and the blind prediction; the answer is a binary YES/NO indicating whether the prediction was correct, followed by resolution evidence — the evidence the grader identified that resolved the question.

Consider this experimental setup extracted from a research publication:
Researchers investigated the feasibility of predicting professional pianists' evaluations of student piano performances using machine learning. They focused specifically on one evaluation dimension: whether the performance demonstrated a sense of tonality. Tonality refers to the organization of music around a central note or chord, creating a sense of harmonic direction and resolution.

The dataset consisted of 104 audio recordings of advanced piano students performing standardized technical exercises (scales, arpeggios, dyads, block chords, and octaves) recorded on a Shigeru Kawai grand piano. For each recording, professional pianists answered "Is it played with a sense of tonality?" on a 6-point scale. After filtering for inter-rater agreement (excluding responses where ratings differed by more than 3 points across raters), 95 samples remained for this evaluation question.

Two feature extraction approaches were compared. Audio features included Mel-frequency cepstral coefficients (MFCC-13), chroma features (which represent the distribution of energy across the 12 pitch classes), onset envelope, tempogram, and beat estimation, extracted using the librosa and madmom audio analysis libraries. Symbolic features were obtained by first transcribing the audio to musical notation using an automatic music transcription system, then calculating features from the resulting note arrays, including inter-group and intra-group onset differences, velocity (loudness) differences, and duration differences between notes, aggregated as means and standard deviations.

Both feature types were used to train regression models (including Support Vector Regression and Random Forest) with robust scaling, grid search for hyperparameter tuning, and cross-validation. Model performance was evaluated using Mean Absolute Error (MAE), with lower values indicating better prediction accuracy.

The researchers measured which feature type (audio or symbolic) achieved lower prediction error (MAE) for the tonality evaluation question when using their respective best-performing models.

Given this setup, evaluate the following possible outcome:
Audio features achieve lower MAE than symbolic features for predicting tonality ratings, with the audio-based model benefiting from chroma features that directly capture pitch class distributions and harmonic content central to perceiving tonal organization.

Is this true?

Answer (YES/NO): YES